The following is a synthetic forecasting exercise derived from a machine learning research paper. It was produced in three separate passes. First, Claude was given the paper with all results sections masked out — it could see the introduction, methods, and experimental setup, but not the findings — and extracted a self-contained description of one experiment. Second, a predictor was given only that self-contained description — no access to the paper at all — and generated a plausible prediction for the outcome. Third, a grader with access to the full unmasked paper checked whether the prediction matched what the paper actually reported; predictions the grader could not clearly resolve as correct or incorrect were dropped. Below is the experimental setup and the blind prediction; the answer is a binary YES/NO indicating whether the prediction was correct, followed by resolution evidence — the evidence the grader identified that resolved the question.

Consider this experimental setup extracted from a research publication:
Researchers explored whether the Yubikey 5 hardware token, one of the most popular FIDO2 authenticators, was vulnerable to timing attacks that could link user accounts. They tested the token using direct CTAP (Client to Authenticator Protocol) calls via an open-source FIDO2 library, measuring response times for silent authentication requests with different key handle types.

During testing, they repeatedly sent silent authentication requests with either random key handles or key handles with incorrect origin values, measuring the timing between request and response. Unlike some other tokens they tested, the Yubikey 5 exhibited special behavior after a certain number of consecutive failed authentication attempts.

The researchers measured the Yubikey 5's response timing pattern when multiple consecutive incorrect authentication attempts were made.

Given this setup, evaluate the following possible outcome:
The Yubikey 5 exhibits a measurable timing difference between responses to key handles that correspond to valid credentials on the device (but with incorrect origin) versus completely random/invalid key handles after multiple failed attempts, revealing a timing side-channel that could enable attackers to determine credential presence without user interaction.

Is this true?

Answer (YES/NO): NO